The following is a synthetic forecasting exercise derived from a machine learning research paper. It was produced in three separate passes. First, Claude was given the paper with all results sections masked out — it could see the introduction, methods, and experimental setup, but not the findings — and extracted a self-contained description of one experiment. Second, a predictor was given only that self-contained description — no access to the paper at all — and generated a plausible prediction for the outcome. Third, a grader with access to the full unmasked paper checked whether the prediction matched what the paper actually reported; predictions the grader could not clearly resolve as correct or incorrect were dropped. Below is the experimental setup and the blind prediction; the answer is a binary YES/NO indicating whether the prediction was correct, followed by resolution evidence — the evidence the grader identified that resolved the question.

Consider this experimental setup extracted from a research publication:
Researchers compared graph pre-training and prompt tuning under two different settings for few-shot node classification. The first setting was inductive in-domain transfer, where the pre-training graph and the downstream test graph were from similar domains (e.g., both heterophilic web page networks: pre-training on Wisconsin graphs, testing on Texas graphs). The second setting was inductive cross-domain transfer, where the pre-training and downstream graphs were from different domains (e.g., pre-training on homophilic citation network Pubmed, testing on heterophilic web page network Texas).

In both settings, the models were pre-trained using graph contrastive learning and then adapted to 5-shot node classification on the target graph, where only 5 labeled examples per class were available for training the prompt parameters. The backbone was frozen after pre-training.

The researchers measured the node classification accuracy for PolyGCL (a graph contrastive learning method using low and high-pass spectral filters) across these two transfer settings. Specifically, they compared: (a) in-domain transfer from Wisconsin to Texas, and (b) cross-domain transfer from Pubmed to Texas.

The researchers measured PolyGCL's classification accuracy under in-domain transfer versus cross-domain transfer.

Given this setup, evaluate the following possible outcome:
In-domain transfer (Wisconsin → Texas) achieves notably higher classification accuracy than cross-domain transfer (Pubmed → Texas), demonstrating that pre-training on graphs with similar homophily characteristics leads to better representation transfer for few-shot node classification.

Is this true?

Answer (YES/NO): YES